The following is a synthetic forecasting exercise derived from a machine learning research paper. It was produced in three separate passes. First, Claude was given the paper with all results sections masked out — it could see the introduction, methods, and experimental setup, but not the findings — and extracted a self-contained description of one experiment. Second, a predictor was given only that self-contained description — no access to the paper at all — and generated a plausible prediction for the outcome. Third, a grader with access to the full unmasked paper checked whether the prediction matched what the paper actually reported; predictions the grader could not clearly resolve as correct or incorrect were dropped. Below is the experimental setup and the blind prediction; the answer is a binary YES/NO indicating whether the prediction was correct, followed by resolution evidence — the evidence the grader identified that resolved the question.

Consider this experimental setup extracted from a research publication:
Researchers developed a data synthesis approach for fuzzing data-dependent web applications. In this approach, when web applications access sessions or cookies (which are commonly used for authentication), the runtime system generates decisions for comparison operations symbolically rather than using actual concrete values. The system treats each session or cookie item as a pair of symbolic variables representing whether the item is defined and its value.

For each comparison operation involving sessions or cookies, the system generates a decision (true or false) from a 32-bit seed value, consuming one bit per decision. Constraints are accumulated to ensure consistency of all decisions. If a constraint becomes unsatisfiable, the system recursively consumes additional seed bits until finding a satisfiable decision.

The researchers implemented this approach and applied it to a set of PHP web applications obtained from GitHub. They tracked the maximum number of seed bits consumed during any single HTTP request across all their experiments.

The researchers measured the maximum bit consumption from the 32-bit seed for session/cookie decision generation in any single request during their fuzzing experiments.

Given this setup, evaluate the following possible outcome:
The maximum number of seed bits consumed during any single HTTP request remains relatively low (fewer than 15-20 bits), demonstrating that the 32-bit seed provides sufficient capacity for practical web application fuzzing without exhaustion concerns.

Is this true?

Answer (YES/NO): YES